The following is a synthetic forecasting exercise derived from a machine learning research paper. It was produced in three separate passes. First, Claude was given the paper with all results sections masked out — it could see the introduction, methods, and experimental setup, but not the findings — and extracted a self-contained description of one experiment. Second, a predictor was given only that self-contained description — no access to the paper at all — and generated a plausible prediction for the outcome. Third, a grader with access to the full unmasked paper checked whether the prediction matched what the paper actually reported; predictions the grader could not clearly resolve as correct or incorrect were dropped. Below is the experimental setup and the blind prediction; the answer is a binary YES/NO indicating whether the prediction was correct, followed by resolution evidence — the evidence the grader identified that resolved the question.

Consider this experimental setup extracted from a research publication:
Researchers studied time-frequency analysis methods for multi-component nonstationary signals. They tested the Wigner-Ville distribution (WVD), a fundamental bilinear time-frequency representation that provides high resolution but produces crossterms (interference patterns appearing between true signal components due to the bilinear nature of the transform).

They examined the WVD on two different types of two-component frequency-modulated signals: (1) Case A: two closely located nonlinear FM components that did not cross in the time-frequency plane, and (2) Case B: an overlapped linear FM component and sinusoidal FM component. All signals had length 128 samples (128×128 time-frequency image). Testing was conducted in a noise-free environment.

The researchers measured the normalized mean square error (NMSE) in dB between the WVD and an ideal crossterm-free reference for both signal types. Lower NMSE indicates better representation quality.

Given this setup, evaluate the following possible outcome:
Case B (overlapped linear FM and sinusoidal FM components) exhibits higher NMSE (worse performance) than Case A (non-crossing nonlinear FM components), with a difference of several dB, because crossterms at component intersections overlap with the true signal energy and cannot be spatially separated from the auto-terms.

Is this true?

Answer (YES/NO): YES